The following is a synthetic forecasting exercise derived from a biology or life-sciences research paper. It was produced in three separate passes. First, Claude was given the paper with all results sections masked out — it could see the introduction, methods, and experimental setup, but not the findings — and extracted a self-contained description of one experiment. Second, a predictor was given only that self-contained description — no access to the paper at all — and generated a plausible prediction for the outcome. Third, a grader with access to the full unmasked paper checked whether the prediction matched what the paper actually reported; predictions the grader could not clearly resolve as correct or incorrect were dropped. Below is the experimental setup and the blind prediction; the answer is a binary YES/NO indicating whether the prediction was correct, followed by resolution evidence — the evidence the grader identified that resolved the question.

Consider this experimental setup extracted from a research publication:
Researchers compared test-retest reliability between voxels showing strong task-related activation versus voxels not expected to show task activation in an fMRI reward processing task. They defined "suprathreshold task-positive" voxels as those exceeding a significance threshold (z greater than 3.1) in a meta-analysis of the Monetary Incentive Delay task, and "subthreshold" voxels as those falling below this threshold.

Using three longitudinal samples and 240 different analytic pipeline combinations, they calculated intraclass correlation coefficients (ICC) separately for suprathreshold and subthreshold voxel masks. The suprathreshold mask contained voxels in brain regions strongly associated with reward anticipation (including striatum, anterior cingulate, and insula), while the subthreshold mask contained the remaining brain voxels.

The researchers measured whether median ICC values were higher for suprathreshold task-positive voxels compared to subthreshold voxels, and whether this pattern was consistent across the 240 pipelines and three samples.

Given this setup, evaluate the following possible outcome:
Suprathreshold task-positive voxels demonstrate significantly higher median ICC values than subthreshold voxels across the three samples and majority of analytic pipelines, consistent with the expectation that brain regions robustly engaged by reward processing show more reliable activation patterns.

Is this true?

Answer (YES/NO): YES